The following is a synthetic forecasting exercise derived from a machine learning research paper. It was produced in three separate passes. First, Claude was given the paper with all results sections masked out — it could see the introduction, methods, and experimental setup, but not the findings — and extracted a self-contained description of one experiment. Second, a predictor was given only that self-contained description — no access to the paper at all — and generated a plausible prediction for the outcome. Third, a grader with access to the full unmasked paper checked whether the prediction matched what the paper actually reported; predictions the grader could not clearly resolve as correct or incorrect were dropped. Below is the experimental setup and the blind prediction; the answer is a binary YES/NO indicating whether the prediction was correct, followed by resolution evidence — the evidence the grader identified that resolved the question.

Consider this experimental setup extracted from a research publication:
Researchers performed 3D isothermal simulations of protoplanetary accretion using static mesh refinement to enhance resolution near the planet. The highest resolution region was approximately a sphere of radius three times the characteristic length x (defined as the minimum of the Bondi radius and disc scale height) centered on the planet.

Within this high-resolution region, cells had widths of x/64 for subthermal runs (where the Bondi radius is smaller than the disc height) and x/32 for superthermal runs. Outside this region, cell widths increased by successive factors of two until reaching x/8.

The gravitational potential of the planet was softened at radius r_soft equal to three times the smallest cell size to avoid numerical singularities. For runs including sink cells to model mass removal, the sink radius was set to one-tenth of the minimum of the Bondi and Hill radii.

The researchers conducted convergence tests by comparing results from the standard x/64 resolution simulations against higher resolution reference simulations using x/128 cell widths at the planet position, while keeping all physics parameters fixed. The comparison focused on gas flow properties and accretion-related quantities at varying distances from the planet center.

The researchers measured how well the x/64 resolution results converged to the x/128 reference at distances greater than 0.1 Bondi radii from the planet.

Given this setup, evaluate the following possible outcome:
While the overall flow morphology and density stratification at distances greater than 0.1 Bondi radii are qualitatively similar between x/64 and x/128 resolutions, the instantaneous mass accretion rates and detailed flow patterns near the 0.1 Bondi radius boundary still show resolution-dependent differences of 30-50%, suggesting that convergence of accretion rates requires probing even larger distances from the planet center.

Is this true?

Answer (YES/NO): NO